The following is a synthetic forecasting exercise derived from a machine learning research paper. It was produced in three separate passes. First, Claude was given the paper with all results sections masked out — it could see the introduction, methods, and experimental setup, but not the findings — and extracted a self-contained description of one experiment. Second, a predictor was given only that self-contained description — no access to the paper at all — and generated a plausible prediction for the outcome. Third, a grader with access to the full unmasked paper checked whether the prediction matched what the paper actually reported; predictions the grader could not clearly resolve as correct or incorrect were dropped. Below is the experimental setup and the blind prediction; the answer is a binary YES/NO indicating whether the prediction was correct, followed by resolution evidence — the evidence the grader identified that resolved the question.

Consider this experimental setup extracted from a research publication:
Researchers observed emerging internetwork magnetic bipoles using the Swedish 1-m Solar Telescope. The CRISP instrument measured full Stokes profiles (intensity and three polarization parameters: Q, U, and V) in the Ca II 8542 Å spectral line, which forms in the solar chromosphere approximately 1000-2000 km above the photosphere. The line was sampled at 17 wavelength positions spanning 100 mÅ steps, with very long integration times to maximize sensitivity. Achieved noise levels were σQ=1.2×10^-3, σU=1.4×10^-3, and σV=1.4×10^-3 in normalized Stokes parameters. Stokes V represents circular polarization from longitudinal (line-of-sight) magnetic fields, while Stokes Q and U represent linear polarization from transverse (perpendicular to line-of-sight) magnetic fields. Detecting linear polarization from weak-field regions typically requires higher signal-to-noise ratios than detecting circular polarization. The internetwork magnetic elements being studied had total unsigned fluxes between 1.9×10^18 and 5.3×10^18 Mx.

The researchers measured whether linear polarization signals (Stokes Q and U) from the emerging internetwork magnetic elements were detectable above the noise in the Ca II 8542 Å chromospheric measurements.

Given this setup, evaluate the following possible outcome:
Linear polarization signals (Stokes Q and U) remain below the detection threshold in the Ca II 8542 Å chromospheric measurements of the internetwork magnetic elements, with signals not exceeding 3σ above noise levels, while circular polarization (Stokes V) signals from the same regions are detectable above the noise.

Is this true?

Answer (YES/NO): YES